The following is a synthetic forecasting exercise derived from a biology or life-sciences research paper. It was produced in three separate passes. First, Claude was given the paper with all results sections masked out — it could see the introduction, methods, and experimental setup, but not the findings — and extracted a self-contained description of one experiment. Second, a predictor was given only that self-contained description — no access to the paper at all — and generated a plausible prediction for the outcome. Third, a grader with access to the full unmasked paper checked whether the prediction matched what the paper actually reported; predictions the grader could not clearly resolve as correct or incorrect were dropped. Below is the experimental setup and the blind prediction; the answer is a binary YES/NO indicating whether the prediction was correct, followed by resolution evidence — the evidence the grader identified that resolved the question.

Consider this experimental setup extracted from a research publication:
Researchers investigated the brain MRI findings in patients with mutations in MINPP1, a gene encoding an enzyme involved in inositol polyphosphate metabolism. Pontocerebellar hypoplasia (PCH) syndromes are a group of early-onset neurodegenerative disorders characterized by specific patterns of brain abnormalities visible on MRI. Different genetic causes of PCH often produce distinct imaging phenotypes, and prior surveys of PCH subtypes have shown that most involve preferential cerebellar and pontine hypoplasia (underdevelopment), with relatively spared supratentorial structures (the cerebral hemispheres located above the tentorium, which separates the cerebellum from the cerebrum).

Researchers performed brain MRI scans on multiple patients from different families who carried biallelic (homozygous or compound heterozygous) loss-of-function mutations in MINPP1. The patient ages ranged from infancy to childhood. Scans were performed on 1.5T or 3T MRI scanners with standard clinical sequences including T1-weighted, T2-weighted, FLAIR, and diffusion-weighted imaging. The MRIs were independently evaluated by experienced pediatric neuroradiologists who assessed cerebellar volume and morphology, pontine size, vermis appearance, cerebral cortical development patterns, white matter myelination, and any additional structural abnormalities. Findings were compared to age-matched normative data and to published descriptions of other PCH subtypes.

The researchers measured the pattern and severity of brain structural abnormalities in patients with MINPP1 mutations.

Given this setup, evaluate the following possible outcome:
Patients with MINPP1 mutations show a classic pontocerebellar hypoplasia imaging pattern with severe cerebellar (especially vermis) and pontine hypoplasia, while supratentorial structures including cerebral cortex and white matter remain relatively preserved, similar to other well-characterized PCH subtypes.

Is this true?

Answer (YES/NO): NO